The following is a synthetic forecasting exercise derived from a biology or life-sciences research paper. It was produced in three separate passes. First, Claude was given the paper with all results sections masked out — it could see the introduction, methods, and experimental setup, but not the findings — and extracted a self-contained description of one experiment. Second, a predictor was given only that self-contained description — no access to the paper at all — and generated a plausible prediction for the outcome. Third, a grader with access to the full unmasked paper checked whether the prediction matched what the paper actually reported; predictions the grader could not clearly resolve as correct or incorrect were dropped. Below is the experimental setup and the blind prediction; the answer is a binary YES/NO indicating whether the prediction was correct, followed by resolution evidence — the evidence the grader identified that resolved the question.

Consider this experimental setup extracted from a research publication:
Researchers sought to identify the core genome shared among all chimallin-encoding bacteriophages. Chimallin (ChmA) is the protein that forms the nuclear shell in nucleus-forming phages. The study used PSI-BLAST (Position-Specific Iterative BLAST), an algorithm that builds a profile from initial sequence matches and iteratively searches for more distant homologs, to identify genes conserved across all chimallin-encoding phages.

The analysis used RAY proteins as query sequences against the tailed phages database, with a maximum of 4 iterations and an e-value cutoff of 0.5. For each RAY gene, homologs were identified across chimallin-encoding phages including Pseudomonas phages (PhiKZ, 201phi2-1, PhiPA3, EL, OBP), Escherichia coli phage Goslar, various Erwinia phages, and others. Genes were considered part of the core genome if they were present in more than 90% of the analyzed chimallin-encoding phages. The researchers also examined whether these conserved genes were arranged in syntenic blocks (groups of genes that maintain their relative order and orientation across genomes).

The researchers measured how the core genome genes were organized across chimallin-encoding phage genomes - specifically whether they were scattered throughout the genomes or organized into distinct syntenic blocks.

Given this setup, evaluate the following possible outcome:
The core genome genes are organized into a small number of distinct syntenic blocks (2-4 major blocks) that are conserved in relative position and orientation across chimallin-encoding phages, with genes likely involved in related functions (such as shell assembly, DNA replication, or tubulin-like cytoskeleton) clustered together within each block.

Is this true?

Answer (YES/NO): NO